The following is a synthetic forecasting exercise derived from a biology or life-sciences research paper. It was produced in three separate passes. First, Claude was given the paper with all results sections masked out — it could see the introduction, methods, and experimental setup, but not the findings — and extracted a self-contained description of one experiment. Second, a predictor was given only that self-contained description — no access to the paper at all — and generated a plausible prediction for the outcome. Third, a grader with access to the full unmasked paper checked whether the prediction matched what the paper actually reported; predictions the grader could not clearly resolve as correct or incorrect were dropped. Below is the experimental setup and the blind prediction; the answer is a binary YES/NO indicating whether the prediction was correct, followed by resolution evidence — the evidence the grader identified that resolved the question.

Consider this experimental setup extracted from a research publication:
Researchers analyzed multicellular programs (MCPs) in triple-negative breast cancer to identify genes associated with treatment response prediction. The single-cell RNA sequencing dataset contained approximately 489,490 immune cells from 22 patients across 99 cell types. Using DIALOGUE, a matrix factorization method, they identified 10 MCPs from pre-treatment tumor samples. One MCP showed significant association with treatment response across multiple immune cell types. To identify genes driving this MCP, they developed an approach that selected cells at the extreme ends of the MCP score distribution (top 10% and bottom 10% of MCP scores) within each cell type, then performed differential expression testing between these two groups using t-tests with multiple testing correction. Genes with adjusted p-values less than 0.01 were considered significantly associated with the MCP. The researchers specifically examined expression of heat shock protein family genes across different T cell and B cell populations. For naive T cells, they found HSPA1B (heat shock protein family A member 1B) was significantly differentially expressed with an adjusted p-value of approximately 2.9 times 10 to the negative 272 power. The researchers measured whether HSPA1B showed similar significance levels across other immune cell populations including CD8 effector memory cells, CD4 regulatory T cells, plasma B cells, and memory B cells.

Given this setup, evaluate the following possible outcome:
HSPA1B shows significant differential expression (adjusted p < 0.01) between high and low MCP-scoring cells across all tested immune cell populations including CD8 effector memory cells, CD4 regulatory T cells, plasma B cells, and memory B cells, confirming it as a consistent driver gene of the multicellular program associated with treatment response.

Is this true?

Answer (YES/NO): NO